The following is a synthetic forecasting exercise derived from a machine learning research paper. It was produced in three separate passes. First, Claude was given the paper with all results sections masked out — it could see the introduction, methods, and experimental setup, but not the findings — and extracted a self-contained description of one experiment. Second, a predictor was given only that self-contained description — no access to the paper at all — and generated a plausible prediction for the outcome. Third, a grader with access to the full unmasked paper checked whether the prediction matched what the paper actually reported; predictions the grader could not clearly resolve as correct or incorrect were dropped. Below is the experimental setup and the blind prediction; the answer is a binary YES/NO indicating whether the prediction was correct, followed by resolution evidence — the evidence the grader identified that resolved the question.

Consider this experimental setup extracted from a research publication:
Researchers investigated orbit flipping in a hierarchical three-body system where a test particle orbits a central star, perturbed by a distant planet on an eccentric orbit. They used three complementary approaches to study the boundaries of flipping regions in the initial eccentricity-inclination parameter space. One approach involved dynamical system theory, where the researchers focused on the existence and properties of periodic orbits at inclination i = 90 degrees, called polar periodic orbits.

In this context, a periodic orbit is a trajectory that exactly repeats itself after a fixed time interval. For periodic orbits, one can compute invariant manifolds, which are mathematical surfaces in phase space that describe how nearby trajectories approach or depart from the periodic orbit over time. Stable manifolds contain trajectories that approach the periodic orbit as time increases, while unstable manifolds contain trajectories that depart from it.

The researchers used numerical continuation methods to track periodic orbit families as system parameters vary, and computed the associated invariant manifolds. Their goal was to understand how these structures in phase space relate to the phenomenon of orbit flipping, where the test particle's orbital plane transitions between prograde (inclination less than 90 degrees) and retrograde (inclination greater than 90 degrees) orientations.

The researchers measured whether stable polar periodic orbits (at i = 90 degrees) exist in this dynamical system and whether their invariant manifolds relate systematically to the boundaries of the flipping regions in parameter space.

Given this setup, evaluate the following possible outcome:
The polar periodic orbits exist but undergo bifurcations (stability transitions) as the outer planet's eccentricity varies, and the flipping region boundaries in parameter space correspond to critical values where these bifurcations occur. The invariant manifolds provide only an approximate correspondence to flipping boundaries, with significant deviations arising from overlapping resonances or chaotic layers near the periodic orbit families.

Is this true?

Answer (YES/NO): NO